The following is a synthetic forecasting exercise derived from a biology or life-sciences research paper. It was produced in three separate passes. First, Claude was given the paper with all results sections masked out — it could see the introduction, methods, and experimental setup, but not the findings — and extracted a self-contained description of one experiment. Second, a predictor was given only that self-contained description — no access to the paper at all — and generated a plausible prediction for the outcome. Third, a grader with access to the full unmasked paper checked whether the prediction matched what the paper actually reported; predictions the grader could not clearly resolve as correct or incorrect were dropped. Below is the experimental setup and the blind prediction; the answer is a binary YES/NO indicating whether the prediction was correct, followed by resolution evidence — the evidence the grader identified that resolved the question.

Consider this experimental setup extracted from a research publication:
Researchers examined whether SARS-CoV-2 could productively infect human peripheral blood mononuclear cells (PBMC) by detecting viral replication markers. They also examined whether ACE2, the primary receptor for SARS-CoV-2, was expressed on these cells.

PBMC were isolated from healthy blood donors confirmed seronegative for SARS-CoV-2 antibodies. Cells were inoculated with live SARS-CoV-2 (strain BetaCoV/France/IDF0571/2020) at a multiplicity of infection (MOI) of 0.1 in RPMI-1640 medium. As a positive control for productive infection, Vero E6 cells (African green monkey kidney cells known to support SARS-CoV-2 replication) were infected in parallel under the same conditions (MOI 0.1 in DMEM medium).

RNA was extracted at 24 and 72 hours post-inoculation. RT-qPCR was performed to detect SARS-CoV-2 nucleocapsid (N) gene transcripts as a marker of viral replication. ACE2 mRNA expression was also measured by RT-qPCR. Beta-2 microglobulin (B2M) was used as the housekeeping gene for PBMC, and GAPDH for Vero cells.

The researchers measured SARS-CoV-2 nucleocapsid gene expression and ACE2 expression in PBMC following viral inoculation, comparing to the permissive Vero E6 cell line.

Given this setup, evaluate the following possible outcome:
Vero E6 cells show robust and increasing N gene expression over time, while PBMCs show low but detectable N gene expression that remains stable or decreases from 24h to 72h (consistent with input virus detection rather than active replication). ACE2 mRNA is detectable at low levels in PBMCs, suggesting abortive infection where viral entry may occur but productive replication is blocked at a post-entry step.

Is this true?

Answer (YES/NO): NO